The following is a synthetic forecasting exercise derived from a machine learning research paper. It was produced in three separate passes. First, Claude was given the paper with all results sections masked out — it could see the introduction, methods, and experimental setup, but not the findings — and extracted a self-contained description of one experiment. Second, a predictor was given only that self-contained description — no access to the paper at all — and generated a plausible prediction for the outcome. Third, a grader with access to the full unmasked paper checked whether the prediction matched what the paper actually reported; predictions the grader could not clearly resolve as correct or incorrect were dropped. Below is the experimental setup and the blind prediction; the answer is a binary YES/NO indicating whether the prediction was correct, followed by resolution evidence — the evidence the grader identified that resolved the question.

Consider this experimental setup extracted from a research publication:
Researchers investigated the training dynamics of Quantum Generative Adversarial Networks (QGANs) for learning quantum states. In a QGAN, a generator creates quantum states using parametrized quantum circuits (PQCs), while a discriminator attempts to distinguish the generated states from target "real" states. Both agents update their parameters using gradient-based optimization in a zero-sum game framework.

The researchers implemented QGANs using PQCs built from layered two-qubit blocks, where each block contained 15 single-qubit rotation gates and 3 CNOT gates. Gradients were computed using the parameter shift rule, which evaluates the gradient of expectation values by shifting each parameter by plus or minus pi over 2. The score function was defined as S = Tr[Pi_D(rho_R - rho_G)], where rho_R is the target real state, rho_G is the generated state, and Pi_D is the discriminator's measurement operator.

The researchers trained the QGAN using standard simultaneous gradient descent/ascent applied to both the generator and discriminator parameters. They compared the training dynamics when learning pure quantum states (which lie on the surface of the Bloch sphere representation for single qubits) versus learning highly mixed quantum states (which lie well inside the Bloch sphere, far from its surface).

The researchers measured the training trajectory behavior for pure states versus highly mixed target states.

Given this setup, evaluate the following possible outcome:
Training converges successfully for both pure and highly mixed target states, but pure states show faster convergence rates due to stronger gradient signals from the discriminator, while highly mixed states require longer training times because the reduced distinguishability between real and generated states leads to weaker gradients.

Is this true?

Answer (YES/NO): NO